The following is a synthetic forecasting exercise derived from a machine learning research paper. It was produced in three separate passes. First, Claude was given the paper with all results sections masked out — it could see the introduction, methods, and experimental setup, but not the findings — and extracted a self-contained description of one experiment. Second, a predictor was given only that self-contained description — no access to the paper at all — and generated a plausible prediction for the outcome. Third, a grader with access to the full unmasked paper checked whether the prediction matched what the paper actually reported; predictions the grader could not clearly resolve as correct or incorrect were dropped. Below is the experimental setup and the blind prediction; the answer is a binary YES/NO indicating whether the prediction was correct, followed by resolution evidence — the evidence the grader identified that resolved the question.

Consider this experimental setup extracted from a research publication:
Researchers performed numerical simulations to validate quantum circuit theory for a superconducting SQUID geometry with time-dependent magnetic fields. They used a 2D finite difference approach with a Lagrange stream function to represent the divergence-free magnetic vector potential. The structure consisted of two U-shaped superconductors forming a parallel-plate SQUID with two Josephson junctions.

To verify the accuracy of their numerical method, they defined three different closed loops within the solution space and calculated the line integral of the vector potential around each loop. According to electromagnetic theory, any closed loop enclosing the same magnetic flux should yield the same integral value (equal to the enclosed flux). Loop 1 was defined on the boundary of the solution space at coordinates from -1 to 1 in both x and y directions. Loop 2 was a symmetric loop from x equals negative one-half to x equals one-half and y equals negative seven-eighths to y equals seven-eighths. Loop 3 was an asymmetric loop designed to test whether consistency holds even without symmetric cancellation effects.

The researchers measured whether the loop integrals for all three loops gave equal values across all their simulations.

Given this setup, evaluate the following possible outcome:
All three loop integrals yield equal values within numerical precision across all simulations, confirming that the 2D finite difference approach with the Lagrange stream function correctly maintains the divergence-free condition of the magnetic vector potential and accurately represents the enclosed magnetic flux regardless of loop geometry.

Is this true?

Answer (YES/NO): YES